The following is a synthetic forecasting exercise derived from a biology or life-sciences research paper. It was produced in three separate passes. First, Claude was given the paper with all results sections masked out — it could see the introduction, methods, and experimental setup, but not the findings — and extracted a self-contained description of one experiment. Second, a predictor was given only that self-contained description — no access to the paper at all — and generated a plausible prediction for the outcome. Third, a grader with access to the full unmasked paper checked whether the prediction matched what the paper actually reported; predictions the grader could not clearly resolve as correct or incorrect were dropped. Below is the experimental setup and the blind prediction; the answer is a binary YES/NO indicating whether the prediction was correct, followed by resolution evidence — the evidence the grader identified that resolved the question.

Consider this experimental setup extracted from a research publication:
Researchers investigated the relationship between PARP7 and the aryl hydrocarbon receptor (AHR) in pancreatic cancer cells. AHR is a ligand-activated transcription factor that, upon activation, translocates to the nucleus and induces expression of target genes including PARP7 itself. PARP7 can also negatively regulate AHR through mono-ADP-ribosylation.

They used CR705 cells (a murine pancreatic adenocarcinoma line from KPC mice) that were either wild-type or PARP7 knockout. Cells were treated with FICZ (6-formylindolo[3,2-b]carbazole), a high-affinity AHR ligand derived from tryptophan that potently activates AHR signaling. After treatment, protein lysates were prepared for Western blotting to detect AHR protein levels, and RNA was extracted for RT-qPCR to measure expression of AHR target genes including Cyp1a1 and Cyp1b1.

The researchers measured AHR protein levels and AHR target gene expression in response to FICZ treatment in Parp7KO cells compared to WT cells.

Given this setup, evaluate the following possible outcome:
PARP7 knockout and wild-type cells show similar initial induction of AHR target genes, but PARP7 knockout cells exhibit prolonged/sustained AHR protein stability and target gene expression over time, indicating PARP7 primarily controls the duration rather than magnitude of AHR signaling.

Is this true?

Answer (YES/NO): NO